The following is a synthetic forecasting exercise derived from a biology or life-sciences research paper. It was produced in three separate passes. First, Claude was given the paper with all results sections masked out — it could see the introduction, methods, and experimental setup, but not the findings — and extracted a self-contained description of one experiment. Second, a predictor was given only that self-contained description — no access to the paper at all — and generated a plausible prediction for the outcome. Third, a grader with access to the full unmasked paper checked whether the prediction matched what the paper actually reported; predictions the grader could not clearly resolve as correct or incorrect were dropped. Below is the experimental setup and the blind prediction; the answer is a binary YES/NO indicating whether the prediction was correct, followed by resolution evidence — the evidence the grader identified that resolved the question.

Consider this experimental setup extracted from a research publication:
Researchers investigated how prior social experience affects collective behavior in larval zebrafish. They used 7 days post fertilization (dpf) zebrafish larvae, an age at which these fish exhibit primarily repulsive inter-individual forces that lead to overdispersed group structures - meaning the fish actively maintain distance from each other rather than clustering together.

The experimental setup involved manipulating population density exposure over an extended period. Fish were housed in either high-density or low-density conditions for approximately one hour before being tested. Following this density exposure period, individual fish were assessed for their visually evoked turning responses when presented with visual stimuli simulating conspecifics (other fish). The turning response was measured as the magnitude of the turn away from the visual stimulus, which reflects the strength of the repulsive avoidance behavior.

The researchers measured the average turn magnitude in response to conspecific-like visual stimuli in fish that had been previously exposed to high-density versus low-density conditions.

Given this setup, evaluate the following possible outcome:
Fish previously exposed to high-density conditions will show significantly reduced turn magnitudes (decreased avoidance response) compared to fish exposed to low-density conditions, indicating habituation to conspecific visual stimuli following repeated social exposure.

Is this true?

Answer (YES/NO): YES